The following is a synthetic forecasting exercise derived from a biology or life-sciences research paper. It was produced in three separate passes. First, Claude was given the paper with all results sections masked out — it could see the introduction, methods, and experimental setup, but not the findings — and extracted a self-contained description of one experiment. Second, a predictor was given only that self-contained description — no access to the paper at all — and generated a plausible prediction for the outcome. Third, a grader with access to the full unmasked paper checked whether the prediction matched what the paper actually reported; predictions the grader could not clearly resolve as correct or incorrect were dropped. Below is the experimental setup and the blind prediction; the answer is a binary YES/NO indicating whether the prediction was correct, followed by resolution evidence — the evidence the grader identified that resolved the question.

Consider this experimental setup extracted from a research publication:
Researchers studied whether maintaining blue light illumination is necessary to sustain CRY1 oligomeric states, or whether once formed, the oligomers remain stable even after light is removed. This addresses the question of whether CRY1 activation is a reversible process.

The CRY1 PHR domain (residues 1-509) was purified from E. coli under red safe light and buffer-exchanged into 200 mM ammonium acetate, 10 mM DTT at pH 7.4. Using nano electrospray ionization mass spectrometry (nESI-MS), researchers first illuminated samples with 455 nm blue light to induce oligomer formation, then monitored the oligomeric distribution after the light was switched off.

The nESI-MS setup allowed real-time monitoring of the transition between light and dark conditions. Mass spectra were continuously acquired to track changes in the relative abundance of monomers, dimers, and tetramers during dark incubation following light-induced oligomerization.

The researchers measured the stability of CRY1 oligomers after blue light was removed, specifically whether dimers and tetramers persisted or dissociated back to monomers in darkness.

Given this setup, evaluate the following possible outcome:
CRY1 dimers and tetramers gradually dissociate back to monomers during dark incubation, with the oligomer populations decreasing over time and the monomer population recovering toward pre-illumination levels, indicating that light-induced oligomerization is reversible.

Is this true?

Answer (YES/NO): YES